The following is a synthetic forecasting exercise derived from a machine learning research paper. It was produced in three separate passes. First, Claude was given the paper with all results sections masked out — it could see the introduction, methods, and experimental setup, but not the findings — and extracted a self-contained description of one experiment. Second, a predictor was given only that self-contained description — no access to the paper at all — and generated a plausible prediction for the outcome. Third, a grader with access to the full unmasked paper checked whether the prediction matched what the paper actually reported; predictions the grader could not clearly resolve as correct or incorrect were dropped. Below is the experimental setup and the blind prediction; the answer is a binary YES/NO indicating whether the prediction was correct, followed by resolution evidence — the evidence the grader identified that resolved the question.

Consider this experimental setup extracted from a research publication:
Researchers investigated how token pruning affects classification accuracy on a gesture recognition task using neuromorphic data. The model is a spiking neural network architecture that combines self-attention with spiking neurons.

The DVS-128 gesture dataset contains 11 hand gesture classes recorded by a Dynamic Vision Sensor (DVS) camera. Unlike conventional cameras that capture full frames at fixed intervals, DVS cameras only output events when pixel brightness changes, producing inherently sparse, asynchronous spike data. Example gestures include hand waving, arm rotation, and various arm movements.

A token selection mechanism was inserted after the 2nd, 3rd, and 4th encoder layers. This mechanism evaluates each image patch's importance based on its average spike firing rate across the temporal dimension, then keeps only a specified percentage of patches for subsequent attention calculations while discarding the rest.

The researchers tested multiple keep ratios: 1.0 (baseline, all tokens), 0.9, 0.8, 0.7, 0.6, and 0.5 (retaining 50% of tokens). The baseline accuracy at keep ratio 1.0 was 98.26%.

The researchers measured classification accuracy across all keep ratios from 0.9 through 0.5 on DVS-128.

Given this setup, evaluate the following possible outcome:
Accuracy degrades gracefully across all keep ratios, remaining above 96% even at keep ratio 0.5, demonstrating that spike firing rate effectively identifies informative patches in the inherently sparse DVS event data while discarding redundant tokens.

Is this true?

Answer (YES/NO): YES